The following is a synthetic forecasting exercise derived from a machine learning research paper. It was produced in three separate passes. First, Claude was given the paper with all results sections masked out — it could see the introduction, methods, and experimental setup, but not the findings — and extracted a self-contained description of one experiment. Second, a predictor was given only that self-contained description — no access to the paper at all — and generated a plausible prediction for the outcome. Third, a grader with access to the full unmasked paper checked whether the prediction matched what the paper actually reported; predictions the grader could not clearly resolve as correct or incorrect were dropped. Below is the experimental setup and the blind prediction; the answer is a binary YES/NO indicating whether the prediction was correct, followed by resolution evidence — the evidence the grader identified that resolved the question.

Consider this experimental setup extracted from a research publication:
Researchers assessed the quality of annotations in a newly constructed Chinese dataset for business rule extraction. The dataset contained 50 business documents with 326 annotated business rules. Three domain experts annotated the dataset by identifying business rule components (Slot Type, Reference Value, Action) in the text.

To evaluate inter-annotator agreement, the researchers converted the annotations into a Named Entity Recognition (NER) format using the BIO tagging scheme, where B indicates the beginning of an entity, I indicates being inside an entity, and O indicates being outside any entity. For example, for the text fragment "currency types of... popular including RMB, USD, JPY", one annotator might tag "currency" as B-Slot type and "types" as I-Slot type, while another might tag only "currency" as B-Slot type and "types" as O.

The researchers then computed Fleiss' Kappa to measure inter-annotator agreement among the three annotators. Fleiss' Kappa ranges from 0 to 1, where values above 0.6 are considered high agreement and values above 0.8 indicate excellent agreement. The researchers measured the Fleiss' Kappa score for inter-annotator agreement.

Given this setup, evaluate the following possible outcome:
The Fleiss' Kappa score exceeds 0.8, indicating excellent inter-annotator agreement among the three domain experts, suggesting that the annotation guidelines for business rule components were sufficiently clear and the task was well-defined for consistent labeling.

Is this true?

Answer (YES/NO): YES